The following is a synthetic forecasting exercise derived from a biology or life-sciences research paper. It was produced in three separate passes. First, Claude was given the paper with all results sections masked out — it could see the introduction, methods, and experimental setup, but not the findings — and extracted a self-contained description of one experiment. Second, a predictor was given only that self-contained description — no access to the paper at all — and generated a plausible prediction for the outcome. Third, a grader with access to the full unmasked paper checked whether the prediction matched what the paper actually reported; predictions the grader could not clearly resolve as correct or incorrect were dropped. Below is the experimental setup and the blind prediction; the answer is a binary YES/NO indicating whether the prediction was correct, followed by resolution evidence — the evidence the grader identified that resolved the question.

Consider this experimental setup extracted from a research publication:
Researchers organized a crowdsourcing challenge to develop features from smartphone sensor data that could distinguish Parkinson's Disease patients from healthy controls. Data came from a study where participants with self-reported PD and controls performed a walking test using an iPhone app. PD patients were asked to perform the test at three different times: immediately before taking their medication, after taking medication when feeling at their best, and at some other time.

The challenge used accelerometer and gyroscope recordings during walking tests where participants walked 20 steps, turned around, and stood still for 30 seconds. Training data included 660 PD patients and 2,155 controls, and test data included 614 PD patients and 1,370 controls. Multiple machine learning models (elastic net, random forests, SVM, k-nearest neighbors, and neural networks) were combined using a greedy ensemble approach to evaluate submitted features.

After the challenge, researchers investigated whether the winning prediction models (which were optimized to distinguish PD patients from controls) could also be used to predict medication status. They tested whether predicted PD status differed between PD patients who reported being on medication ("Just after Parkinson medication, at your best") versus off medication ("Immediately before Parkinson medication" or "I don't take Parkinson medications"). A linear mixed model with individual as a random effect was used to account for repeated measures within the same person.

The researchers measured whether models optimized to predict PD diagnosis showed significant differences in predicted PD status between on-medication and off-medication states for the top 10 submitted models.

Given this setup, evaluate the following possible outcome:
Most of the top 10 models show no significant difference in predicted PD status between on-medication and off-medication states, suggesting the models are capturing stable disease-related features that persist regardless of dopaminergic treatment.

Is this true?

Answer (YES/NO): YES